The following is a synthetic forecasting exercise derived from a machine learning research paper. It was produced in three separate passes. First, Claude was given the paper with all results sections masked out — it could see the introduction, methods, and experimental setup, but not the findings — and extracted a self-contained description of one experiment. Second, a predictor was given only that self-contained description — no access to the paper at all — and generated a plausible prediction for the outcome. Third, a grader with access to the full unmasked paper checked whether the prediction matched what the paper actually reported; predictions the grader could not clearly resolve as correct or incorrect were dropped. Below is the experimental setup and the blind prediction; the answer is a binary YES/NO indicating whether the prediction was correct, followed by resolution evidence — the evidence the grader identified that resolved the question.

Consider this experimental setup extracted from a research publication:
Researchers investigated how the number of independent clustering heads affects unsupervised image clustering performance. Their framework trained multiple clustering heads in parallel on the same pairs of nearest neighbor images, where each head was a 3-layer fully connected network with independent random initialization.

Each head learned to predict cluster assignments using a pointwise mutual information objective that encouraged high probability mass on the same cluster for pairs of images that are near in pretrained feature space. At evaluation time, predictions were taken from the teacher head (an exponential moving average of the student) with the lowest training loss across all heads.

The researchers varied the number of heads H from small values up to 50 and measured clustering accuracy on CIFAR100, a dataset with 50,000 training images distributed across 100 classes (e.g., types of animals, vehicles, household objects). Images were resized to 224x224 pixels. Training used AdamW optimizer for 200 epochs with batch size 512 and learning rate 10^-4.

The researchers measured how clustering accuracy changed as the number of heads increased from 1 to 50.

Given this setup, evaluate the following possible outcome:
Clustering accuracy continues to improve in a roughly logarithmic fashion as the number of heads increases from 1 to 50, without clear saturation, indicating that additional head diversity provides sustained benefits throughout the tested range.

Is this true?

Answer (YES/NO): NO